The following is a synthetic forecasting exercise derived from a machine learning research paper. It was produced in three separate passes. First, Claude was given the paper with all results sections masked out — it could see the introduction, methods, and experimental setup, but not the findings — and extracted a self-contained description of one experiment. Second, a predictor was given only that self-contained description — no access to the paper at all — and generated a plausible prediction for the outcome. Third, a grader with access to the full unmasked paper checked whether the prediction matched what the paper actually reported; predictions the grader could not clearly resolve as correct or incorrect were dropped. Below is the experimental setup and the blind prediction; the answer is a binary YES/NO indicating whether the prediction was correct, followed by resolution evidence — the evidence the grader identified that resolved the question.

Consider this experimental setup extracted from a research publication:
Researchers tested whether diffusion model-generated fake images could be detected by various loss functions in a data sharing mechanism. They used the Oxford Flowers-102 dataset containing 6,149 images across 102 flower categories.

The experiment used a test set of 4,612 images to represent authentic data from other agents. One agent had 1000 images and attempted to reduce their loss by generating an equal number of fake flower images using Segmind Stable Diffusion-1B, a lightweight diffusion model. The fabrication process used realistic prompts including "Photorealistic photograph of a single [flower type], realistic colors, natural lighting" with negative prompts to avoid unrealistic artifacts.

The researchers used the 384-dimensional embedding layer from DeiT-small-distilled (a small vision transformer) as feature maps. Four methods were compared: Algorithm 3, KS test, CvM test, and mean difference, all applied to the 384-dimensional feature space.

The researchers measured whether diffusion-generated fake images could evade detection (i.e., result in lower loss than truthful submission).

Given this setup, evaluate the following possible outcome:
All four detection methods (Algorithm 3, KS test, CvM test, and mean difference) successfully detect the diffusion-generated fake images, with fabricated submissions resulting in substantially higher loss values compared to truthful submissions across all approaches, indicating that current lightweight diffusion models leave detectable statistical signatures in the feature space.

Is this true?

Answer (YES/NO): YES